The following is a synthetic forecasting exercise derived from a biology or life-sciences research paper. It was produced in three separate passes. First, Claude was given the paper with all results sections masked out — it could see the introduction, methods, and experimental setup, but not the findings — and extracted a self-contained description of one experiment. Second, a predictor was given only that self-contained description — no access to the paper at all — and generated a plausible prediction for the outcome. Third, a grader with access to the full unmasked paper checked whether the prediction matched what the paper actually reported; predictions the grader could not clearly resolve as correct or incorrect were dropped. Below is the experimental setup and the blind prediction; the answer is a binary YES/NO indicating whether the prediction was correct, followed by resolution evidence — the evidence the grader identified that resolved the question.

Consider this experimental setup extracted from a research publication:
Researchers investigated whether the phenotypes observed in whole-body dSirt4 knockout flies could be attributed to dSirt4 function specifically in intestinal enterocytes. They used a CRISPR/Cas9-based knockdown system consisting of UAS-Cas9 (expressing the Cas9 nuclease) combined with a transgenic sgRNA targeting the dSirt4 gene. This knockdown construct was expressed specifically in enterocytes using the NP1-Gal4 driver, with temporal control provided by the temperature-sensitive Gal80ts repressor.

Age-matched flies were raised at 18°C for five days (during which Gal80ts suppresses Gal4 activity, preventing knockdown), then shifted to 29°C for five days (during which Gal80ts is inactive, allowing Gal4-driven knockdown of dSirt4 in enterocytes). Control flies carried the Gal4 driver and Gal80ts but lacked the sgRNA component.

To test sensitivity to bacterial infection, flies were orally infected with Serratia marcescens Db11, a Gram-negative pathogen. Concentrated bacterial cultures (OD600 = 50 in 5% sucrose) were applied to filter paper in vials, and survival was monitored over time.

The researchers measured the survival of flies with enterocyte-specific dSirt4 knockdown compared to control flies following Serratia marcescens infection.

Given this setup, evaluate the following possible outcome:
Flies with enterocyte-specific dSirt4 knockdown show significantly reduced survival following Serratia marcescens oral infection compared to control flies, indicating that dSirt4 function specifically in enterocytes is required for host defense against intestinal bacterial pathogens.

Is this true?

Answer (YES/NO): YES